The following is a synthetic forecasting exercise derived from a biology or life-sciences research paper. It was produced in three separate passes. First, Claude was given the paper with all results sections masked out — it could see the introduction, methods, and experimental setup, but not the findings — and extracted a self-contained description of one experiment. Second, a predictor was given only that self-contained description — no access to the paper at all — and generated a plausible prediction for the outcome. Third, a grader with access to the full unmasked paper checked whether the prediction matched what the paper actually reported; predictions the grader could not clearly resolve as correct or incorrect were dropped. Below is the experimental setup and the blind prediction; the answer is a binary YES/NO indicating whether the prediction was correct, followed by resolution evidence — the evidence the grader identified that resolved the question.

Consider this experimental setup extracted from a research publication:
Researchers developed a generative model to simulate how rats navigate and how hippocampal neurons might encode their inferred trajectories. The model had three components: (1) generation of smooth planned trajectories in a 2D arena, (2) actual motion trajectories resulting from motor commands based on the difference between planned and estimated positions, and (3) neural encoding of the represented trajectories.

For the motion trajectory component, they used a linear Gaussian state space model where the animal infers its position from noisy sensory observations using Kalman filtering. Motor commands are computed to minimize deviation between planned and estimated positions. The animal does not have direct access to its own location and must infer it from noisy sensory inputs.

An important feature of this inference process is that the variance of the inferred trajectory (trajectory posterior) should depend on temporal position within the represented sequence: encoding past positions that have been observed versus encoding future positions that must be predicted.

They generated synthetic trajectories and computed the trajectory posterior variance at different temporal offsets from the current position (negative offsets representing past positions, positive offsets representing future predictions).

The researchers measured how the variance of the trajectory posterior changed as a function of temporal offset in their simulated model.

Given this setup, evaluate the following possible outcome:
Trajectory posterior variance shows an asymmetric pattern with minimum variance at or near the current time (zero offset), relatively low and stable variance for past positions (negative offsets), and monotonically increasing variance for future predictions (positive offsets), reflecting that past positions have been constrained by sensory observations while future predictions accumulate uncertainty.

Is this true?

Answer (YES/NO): YES